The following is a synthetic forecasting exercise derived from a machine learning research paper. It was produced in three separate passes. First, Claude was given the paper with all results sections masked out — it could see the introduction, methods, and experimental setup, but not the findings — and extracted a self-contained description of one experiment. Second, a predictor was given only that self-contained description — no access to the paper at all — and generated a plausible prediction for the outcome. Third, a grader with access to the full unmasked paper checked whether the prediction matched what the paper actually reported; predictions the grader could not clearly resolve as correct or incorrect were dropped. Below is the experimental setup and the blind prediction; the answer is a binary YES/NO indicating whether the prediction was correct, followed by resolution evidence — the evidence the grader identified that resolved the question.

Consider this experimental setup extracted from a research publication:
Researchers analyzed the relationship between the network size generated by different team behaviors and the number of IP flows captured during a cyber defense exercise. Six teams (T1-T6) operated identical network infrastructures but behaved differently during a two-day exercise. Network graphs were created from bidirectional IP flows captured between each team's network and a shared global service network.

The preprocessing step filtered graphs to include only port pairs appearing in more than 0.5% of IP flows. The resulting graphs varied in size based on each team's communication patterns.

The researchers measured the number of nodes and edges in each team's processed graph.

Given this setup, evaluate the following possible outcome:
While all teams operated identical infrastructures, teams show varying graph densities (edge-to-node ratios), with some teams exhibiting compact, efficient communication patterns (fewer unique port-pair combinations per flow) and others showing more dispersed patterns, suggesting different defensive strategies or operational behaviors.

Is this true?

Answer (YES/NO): NO